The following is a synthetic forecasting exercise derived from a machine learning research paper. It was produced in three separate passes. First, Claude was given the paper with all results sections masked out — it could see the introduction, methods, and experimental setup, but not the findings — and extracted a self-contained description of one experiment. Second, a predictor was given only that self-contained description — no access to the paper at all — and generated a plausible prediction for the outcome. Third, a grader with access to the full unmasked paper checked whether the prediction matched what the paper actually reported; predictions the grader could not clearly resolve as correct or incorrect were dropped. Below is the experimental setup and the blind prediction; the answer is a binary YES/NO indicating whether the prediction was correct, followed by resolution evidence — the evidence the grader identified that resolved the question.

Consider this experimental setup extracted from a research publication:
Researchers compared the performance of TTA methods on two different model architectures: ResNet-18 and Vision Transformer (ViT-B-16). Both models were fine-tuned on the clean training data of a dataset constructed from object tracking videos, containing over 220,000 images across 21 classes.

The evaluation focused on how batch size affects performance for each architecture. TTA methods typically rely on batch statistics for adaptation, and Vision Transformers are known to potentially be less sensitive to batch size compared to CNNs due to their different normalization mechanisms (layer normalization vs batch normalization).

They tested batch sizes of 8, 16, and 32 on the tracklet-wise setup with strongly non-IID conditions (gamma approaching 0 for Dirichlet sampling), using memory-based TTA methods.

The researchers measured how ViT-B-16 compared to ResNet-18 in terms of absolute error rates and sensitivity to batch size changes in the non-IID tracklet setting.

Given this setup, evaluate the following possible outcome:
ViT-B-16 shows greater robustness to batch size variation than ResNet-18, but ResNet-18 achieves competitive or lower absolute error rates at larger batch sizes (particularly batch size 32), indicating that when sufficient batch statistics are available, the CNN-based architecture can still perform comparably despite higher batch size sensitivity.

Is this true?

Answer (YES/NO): NO